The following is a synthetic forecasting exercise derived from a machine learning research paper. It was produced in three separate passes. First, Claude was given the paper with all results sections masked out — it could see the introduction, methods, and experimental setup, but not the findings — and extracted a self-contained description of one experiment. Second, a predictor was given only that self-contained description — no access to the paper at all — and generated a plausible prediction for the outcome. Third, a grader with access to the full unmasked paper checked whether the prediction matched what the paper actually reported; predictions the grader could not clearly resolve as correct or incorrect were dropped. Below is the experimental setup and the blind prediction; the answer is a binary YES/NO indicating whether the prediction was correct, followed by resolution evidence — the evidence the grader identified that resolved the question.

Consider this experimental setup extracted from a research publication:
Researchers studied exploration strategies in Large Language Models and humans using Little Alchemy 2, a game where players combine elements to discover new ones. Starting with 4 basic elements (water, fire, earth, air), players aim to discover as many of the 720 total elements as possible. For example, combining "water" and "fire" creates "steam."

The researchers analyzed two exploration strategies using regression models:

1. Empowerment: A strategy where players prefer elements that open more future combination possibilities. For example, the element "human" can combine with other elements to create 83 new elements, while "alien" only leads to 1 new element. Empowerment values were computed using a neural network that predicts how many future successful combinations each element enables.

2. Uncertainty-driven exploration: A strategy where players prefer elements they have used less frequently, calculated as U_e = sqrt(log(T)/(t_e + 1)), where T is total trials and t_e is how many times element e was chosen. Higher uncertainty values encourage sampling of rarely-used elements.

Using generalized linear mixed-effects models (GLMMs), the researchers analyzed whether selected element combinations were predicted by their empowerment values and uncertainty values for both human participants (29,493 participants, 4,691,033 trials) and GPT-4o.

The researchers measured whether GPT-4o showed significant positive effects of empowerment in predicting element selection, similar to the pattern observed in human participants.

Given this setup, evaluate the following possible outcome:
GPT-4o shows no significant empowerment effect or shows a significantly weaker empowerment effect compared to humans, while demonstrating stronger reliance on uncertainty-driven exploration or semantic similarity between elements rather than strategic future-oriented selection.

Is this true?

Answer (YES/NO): YES